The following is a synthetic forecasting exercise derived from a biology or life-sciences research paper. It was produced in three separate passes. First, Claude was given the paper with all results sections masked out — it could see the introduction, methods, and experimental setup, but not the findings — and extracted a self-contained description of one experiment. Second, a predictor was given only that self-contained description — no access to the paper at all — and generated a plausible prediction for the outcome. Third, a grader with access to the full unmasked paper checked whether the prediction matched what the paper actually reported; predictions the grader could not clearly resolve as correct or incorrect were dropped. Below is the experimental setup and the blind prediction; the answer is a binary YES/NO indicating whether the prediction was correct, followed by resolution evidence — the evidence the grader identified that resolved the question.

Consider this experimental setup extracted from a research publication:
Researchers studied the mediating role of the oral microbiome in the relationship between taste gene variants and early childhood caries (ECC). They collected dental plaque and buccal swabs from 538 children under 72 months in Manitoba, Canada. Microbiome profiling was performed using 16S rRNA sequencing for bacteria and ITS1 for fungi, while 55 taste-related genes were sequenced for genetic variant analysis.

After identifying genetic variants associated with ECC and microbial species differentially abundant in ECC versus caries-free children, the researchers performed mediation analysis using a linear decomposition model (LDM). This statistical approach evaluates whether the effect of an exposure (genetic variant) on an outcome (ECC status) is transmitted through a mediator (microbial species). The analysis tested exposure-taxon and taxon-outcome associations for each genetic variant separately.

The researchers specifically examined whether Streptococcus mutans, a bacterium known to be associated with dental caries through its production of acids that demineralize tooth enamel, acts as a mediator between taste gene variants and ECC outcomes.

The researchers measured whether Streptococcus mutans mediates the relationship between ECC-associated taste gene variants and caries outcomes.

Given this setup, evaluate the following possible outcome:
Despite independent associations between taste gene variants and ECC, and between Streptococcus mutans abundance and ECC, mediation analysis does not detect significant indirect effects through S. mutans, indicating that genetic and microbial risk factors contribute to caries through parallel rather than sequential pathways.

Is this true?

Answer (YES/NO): NO